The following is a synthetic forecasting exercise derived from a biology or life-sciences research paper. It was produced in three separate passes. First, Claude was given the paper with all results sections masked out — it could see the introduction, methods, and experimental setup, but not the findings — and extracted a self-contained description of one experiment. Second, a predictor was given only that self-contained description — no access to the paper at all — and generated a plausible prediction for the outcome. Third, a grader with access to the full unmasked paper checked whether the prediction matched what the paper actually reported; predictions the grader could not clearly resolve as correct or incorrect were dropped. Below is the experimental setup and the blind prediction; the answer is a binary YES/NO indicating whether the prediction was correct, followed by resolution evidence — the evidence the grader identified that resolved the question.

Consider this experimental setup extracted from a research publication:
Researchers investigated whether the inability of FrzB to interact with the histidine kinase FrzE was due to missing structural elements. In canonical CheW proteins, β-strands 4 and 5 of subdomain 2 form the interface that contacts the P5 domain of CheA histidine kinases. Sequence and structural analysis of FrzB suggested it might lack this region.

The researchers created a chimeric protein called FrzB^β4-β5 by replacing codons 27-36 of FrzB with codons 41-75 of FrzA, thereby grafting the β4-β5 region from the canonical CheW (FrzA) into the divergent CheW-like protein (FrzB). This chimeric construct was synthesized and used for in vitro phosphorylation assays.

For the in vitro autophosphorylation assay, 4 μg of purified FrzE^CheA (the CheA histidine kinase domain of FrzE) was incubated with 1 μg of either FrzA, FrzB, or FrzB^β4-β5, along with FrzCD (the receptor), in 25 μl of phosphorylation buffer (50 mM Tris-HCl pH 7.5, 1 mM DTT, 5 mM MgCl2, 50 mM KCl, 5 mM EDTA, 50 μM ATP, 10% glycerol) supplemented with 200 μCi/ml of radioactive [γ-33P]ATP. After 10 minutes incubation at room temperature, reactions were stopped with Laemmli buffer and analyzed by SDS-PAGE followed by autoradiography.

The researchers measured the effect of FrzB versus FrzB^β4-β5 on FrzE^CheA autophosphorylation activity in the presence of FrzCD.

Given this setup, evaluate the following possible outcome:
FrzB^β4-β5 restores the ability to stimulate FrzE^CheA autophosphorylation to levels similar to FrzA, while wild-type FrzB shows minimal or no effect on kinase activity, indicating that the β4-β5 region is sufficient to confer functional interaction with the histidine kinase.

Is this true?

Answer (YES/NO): YES